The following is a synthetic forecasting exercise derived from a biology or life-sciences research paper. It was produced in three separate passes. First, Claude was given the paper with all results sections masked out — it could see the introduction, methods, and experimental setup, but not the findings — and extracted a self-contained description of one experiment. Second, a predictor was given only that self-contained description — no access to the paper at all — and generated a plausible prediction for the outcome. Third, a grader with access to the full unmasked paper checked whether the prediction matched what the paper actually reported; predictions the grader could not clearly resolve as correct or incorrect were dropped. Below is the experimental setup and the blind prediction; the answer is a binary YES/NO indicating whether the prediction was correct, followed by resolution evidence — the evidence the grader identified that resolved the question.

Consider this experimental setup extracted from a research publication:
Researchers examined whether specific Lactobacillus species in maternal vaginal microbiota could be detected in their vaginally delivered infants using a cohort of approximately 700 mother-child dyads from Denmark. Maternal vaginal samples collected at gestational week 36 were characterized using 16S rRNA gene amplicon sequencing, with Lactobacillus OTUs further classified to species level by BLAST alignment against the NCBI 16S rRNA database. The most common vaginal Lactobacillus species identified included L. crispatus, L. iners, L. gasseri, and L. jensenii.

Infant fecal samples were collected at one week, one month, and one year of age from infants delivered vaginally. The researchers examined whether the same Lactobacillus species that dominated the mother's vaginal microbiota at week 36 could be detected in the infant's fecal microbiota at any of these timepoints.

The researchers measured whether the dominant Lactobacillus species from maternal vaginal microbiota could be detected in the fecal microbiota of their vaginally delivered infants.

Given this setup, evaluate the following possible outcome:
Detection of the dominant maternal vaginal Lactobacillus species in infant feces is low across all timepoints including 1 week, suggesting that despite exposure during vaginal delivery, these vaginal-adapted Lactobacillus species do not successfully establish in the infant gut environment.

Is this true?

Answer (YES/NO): NO